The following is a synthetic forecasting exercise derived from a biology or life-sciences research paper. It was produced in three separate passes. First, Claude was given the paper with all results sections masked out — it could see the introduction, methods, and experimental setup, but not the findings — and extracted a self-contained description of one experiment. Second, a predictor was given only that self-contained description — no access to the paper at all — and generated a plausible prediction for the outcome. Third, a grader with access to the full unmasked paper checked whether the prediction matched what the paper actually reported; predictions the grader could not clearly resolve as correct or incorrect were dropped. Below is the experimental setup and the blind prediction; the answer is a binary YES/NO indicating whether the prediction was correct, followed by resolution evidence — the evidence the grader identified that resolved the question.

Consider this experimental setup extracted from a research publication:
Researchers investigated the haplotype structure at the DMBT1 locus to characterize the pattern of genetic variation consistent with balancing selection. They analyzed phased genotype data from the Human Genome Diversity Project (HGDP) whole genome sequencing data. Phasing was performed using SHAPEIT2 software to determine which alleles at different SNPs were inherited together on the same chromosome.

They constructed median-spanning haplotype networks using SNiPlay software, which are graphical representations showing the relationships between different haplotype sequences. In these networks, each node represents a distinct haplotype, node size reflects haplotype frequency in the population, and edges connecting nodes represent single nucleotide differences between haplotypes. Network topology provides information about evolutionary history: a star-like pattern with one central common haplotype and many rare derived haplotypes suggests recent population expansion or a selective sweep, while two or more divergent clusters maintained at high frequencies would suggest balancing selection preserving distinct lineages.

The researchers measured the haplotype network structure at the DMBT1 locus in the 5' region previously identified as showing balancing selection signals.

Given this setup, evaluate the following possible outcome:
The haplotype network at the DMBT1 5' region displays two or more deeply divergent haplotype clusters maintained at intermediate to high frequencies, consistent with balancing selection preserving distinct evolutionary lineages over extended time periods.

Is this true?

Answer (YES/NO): YES